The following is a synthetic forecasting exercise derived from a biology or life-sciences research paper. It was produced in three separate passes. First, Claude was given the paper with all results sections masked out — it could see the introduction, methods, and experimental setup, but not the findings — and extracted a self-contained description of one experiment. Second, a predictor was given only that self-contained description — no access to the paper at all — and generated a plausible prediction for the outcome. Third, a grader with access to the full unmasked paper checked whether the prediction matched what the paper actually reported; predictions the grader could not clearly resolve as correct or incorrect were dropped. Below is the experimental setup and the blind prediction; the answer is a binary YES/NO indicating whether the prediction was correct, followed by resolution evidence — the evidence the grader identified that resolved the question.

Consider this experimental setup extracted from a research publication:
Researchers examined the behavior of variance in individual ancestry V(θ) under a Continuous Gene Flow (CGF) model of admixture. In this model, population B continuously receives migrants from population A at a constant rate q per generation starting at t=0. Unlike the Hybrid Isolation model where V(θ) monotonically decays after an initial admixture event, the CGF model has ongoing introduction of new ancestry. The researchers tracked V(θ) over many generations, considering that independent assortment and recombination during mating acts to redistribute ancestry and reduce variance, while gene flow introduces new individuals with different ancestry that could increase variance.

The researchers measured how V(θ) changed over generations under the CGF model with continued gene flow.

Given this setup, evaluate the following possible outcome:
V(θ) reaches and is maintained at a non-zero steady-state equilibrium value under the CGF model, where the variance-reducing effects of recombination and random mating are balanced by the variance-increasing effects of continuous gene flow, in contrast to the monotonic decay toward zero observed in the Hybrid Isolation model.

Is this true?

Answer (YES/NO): NO